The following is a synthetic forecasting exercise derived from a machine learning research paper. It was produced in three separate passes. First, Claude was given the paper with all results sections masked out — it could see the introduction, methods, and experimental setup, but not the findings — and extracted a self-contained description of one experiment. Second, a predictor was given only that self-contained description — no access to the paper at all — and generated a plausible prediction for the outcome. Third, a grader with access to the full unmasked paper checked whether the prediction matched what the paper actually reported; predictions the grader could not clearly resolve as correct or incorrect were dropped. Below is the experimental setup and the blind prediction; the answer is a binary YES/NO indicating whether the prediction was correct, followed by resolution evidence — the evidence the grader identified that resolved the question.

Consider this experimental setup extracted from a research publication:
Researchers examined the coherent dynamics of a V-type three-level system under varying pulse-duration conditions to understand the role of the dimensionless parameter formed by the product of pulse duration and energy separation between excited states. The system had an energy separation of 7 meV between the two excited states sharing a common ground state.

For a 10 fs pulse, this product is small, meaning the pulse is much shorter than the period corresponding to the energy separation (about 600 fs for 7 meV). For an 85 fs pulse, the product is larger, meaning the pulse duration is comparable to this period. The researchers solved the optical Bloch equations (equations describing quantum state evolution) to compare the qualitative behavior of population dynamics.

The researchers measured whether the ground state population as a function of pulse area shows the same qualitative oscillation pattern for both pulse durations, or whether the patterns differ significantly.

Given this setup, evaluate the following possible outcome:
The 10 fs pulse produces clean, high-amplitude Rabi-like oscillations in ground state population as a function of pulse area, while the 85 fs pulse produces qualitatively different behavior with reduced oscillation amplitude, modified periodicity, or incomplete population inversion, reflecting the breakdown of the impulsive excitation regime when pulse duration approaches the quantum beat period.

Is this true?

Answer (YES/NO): YES